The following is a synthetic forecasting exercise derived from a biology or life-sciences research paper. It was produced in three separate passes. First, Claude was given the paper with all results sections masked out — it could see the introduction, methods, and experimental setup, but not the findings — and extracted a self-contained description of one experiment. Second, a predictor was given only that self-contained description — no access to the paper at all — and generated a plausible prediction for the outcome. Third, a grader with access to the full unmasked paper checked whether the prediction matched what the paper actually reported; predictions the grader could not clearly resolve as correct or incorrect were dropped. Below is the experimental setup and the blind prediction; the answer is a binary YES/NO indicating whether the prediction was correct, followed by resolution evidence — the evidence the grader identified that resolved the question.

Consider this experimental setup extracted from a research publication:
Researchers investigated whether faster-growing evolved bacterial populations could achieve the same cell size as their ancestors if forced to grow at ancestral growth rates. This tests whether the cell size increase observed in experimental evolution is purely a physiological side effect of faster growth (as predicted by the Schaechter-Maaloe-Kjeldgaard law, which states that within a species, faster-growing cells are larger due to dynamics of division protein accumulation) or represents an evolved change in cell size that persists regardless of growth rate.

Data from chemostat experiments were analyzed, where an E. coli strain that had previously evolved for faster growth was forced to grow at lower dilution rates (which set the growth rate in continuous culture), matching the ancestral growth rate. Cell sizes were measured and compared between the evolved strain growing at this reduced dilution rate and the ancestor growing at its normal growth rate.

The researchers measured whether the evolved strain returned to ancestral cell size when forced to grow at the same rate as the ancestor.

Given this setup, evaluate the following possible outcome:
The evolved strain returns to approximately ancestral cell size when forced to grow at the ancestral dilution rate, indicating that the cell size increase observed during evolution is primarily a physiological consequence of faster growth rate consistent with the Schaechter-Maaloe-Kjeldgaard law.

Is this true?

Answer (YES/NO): NO